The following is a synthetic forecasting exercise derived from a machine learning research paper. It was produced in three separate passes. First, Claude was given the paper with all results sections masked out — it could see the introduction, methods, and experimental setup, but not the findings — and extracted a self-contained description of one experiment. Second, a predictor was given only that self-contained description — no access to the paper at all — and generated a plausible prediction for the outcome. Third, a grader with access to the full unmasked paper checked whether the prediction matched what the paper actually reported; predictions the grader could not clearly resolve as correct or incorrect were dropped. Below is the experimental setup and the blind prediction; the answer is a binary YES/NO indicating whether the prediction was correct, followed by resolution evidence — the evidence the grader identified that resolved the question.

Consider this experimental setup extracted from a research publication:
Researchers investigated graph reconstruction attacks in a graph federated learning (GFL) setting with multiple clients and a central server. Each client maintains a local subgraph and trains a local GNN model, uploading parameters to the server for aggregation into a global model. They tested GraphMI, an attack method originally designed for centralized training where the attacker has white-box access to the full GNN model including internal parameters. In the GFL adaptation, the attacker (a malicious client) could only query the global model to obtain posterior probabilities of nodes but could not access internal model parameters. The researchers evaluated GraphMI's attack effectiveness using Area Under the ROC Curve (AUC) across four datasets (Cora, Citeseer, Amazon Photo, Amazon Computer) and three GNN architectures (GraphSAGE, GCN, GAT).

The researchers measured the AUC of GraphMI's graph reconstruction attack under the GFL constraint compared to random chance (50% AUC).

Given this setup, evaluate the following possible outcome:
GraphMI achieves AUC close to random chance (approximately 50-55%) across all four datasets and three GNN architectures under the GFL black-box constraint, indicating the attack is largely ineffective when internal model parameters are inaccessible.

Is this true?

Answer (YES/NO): YES